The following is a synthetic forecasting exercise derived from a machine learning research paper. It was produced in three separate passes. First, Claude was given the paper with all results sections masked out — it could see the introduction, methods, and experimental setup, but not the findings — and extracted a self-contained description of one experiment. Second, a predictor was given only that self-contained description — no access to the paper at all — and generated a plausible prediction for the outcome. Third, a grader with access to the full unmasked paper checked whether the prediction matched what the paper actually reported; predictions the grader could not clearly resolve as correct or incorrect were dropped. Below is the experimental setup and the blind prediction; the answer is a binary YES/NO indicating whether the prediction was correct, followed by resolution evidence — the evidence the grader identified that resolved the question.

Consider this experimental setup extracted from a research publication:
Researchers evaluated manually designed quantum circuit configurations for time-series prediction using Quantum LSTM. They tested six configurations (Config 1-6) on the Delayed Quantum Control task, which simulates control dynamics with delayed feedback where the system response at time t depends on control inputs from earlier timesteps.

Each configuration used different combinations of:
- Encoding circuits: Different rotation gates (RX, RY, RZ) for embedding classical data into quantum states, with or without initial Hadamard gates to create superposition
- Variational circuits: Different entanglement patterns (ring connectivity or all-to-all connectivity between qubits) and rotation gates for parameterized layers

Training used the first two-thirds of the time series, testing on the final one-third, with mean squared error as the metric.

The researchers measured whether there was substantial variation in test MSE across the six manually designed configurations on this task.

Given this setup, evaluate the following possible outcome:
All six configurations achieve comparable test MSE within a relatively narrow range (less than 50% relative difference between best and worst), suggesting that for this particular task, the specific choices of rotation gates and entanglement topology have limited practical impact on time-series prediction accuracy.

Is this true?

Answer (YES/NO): NO